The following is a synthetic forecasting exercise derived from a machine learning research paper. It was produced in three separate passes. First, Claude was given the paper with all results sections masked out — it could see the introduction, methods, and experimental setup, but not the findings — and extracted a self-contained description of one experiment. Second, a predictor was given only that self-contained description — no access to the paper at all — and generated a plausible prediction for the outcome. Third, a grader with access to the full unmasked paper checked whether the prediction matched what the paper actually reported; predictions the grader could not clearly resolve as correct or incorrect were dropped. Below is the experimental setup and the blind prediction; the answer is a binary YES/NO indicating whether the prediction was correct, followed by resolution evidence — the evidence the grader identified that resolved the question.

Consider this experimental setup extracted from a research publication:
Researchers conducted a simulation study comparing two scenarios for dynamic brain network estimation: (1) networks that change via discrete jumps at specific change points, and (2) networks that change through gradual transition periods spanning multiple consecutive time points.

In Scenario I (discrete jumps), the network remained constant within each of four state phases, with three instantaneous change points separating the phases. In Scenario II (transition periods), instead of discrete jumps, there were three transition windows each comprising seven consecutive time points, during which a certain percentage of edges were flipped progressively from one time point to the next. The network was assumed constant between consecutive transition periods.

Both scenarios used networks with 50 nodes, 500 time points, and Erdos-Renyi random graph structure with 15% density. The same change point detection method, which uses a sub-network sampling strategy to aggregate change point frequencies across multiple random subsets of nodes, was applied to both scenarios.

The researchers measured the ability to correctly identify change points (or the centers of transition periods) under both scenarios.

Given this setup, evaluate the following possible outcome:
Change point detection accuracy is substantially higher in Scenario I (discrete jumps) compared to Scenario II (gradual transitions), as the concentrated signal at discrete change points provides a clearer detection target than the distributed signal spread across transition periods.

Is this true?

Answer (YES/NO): NO